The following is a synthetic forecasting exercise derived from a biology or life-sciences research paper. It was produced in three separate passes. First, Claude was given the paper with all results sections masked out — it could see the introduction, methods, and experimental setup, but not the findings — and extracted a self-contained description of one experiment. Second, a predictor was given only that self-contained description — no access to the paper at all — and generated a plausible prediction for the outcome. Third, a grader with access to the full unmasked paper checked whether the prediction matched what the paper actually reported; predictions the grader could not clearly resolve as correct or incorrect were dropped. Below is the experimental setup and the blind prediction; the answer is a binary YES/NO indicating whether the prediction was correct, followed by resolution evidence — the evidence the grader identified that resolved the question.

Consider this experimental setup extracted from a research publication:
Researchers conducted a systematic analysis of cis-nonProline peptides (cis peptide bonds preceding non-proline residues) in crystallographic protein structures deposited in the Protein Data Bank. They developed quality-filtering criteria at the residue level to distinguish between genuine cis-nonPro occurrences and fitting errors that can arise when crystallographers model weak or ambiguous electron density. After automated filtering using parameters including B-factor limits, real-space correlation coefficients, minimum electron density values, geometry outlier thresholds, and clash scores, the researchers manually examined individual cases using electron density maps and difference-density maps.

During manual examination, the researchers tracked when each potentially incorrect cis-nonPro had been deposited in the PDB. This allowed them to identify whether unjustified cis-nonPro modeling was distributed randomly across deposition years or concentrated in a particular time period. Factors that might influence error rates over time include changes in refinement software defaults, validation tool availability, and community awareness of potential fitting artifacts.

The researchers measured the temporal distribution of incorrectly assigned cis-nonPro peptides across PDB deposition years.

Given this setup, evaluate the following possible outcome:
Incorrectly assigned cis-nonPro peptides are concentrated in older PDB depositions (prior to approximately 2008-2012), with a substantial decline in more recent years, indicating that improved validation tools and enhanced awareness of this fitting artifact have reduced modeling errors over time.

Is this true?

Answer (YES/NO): NO